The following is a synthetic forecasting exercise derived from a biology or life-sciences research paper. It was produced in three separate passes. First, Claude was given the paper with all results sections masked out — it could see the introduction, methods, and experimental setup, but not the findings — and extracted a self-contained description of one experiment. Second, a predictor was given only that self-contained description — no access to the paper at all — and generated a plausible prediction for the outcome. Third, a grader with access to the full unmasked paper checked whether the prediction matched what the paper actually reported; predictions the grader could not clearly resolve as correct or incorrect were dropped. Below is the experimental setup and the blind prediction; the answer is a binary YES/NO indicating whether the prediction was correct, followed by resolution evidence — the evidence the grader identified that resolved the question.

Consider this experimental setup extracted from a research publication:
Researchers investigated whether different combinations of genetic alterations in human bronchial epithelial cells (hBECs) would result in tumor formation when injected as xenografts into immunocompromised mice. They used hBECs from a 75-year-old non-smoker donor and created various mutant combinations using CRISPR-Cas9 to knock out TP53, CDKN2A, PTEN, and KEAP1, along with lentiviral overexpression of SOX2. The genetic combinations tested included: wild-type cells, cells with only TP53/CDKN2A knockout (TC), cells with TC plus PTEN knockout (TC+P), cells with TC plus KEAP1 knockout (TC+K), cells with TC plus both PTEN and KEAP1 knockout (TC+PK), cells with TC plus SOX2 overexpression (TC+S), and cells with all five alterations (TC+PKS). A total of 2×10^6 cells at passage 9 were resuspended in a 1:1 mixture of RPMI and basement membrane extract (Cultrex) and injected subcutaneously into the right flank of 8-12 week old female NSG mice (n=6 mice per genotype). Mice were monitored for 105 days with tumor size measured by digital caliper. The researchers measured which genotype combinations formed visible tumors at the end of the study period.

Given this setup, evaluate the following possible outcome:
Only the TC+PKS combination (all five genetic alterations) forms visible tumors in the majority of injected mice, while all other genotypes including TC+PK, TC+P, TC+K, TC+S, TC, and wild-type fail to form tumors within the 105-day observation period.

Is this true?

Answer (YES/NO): NO